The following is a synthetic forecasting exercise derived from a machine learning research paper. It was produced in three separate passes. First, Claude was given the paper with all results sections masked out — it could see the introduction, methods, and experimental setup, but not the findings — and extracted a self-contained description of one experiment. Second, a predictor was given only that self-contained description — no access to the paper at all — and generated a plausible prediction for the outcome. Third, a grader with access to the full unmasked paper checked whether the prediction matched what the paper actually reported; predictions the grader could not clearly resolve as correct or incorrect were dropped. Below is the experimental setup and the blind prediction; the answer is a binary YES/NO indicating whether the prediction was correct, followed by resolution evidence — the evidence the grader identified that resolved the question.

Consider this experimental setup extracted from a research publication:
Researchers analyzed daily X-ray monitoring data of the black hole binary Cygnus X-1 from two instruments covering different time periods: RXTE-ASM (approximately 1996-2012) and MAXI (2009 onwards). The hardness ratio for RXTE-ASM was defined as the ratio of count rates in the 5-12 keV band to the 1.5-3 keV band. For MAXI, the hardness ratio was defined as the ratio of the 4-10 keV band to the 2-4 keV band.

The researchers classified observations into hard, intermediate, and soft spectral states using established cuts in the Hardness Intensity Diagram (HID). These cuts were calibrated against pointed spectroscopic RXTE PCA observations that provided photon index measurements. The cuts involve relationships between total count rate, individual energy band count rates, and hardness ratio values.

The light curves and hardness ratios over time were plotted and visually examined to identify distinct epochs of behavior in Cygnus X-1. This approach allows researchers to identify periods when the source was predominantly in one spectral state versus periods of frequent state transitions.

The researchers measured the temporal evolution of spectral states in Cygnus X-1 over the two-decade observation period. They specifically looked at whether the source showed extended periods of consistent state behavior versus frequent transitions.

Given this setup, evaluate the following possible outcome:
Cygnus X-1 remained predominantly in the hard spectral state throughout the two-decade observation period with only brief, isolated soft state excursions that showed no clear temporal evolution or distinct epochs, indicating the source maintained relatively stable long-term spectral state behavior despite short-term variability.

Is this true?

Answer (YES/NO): NO